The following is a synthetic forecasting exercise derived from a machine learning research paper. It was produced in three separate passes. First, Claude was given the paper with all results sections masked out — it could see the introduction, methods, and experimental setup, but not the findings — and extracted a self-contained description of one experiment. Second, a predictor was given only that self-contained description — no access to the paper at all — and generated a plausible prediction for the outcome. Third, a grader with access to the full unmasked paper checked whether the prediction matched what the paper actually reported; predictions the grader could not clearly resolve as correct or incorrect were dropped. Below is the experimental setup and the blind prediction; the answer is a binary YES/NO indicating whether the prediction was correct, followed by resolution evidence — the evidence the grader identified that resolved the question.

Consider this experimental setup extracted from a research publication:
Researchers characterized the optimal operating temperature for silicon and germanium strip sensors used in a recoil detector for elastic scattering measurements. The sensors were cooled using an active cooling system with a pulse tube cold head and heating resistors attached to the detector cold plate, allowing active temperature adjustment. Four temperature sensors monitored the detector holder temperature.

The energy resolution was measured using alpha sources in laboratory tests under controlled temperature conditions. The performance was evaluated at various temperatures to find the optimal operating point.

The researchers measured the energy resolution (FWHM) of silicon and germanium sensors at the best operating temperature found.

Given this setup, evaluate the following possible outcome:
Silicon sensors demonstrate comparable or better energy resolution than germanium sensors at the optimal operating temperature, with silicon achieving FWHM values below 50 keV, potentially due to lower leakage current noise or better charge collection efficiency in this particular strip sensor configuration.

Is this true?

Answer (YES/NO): YES